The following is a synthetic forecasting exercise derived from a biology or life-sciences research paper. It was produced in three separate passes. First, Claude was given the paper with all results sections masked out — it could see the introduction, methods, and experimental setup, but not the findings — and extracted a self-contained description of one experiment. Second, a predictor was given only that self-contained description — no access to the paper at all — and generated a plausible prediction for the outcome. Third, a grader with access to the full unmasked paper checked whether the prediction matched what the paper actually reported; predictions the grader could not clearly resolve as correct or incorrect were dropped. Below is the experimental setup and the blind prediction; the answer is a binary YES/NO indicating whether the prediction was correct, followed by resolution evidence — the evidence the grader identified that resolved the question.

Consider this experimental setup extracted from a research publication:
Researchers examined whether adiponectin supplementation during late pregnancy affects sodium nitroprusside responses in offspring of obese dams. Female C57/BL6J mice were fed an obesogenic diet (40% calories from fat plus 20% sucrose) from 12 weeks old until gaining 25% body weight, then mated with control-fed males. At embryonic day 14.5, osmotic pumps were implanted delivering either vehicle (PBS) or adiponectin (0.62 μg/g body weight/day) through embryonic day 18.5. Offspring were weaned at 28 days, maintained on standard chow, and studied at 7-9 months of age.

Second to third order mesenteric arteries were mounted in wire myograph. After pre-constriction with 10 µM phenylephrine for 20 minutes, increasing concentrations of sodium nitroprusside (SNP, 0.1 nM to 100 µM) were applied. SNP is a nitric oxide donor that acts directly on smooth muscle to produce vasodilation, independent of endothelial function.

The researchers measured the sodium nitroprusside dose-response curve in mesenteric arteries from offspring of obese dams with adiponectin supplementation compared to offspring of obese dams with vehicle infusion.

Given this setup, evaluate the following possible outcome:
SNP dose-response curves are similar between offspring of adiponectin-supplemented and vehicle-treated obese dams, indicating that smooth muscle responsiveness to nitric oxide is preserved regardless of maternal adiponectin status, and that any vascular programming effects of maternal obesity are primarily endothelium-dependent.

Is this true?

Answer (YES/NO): NO